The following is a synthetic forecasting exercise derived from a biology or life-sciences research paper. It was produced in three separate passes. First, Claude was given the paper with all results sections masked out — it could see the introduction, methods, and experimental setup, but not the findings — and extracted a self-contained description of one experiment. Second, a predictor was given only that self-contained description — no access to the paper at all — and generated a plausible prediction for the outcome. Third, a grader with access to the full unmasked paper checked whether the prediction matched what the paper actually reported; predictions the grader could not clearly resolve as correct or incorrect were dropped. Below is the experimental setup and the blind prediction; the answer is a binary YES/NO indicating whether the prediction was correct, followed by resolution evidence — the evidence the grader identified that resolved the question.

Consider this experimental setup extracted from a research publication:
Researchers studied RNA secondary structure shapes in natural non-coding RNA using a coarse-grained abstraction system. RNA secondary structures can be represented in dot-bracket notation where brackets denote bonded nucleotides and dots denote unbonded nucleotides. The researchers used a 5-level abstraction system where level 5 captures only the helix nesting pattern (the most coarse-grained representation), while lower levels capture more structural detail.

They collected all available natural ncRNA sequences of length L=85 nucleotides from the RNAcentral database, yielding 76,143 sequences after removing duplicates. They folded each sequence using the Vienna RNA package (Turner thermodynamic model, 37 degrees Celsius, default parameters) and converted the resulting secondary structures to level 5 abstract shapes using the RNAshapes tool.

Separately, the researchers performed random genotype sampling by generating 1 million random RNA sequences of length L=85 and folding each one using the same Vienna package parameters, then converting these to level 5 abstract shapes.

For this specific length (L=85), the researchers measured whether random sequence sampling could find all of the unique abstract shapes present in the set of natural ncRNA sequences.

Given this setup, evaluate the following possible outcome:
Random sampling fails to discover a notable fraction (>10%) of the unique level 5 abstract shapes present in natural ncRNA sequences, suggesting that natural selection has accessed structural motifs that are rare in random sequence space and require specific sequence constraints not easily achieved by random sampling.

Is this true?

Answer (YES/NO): NO